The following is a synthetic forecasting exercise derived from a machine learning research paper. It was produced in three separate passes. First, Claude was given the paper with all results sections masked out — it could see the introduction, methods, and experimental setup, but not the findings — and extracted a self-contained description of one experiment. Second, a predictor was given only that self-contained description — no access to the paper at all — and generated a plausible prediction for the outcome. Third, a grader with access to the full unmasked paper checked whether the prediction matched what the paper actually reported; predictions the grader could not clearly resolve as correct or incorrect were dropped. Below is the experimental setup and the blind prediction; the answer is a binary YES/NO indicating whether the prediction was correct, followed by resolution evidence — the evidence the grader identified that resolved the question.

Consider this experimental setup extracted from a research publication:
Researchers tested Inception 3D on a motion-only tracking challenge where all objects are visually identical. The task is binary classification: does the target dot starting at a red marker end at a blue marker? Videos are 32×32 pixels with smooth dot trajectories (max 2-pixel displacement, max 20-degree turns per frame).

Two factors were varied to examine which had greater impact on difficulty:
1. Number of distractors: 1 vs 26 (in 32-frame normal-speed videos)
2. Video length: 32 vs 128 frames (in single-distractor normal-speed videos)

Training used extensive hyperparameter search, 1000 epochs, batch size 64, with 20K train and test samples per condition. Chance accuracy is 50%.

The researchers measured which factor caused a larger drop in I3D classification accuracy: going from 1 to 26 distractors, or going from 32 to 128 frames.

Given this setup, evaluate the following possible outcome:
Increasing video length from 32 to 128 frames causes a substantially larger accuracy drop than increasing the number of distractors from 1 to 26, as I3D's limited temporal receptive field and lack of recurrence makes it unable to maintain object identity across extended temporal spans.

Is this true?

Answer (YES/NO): YES